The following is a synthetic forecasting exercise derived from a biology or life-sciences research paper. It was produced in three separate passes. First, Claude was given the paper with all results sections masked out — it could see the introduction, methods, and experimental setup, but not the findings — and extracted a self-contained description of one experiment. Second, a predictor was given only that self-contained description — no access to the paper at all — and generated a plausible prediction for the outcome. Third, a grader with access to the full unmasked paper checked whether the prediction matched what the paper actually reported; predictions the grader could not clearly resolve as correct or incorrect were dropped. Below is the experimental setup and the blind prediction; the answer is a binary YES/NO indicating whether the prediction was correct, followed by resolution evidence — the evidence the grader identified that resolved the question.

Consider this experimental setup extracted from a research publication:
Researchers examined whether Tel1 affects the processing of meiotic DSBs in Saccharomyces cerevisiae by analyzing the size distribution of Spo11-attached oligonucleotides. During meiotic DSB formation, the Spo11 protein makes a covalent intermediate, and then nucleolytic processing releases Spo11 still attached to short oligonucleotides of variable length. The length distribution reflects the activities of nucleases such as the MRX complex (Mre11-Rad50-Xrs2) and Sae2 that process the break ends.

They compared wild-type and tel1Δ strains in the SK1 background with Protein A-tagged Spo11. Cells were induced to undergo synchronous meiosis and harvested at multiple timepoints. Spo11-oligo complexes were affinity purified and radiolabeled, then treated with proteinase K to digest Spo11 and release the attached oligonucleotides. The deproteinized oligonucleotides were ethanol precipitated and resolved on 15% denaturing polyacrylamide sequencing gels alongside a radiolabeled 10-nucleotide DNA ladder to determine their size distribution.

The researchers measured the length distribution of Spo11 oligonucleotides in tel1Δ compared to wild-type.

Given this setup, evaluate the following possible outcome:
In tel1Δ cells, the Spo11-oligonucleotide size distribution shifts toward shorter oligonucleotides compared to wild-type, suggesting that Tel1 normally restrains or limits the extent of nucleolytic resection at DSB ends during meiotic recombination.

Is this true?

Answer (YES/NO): NO